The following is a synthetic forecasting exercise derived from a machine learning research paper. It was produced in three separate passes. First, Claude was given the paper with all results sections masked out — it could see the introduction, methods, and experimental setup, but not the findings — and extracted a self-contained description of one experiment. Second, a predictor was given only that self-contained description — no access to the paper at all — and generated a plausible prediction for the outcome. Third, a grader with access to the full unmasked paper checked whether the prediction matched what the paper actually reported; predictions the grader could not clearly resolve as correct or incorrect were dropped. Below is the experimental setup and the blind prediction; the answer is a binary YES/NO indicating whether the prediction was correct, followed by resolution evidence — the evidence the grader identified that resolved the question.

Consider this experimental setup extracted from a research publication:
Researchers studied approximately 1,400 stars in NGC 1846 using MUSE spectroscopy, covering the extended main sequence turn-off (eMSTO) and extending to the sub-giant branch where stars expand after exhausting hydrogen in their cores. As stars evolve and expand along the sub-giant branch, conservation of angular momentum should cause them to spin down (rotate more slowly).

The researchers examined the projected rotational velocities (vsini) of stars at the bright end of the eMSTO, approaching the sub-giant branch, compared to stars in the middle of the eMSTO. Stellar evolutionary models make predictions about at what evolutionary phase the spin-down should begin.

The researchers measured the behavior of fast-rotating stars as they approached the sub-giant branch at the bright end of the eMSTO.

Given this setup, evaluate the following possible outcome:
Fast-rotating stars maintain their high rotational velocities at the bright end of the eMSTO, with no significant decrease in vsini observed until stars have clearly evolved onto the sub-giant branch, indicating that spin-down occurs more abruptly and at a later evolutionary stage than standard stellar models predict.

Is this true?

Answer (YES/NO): NO